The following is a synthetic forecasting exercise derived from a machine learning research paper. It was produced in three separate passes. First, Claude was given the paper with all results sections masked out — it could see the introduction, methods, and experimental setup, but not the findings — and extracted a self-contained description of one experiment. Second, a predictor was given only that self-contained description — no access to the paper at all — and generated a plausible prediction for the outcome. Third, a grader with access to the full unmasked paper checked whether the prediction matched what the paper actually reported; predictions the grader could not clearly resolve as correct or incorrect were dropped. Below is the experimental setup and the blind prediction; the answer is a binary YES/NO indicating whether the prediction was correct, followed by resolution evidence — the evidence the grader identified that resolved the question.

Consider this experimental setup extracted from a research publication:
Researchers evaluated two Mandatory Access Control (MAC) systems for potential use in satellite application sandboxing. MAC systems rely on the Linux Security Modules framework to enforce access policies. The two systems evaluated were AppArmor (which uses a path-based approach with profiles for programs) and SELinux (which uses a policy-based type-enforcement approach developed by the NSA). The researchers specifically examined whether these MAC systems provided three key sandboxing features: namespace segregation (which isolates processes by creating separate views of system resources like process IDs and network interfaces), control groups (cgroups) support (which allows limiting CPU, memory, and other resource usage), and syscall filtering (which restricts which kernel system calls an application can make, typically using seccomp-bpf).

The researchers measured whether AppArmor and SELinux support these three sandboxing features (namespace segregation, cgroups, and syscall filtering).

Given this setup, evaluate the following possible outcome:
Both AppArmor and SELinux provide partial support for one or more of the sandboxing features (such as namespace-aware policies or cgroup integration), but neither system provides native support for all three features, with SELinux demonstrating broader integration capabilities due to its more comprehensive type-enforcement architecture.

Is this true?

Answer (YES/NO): NO